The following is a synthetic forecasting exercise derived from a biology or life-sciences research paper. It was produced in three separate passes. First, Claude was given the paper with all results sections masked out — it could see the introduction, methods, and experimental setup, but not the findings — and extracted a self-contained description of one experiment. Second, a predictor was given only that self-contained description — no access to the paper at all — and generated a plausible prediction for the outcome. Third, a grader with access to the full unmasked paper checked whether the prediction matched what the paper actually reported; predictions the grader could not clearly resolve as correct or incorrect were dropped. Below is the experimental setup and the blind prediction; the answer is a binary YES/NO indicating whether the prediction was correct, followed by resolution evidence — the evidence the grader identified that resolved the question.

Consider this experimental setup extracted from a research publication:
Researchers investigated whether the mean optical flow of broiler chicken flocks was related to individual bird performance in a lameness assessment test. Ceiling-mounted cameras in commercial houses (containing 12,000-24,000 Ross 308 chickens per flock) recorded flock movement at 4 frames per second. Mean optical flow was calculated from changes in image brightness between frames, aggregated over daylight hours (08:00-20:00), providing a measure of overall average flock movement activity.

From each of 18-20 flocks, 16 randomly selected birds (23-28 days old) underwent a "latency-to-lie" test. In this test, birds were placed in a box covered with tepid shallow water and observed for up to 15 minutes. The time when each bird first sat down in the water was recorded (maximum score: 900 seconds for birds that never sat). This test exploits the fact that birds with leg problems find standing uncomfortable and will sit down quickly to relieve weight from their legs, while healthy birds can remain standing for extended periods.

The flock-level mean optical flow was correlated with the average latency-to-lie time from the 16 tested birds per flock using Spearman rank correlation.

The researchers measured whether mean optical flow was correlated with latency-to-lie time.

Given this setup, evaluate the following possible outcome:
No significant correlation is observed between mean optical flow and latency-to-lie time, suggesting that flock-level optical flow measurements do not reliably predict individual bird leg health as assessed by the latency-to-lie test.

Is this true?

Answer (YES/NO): NO